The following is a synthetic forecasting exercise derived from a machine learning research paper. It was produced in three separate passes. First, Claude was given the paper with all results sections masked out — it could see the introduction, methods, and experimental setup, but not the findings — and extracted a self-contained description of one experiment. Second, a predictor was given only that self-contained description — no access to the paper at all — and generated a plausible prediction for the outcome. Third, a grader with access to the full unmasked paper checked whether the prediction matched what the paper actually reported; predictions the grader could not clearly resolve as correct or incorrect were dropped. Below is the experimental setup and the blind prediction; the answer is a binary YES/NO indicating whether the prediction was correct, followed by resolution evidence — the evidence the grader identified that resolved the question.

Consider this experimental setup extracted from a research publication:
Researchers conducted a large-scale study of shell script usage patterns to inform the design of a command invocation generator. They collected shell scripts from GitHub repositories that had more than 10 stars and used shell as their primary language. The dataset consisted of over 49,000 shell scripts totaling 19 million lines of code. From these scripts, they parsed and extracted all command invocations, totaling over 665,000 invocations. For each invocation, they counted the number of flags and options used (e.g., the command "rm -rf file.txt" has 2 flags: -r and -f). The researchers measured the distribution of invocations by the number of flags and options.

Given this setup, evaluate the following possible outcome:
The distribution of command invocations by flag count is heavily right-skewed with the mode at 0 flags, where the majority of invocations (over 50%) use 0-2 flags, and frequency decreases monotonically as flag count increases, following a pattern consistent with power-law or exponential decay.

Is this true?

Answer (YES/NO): YES